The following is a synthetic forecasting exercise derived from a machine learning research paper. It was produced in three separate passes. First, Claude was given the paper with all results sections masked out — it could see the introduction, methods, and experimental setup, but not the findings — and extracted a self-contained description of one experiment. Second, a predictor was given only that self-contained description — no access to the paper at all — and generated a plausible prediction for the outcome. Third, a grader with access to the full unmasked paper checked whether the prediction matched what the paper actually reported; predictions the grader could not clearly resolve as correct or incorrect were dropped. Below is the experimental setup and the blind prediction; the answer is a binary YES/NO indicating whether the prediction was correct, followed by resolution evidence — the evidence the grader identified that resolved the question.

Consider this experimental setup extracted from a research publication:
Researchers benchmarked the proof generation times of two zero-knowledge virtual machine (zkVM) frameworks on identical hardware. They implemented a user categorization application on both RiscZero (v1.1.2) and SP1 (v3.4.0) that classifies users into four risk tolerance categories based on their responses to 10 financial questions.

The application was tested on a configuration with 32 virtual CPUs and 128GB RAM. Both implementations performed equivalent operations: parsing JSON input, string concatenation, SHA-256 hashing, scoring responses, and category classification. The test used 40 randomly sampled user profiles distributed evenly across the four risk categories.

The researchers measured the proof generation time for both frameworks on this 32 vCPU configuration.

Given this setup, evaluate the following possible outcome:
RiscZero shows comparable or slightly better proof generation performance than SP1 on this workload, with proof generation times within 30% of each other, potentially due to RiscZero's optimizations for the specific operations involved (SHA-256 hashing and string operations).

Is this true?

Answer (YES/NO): YES